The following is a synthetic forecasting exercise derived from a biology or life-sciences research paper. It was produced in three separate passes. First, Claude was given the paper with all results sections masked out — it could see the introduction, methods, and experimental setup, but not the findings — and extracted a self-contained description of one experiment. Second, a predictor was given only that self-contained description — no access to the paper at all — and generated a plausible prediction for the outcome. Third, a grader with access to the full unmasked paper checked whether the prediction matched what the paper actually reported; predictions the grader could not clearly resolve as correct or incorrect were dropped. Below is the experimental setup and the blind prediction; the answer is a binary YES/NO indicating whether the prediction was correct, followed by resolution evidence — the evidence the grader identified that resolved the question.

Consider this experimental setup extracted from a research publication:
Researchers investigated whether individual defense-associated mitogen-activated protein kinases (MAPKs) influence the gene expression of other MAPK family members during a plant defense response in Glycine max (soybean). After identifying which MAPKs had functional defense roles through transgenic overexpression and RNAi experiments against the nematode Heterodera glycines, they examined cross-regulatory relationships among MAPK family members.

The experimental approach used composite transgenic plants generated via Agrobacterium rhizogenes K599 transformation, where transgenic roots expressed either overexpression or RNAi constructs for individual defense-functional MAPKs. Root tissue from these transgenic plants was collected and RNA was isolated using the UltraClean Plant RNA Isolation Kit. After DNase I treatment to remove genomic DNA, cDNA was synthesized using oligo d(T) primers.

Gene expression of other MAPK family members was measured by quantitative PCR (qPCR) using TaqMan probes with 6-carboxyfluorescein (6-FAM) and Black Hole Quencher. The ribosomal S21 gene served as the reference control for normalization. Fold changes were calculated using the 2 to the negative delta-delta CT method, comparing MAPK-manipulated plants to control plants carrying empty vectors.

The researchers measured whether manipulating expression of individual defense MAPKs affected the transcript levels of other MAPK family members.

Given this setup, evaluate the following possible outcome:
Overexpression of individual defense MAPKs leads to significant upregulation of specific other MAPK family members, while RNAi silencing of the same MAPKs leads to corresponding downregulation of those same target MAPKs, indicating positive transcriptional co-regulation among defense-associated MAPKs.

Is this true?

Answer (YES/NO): NO